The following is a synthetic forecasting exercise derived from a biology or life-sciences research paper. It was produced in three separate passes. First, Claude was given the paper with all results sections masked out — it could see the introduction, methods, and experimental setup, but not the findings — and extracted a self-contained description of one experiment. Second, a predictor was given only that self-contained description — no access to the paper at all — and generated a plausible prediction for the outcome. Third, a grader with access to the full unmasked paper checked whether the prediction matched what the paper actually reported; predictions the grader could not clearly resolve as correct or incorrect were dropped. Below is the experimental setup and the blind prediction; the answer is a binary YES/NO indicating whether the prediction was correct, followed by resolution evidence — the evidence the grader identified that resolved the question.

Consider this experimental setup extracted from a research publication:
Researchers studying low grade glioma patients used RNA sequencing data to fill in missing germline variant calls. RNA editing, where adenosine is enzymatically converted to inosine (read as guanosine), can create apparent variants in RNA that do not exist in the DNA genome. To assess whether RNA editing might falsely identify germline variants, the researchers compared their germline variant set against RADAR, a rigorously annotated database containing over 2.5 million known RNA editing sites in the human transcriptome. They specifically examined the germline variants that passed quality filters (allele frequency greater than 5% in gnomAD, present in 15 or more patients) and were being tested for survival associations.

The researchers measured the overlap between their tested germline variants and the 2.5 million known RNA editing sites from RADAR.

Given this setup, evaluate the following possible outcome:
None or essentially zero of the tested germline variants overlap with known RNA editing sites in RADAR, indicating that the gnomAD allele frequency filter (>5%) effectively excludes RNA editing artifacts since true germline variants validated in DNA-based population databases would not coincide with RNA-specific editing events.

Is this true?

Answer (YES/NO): NO